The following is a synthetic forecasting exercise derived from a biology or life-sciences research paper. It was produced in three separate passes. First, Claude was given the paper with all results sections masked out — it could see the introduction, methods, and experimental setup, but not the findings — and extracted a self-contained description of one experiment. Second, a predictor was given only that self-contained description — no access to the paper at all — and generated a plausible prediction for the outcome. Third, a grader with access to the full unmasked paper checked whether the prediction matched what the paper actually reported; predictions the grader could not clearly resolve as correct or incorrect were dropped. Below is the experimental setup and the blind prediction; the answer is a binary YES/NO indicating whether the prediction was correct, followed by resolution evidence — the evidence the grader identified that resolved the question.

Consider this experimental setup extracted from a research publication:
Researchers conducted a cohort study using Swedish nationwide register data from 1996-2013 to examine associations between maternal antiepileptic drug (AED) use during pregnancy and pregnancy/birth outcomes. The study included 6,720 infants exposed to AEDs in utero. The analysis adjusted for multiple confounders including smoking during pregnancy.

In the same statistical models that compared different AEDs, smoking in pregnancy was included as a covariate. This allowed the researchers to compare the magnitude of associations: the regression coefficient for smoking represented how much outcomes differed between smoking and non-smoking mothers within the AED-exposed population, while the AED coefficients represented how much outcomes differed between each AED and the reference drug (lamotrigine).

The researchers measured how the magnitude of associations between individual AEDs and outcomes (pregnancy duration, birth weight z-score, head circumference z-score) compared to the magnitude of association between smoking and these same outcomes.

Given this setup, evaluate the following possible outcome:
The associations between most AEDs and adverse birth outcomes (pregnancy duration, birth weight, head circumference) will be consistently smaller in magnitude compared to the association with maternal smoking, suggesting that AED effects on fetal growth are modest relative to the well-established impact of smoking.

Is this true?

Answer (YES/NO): YES